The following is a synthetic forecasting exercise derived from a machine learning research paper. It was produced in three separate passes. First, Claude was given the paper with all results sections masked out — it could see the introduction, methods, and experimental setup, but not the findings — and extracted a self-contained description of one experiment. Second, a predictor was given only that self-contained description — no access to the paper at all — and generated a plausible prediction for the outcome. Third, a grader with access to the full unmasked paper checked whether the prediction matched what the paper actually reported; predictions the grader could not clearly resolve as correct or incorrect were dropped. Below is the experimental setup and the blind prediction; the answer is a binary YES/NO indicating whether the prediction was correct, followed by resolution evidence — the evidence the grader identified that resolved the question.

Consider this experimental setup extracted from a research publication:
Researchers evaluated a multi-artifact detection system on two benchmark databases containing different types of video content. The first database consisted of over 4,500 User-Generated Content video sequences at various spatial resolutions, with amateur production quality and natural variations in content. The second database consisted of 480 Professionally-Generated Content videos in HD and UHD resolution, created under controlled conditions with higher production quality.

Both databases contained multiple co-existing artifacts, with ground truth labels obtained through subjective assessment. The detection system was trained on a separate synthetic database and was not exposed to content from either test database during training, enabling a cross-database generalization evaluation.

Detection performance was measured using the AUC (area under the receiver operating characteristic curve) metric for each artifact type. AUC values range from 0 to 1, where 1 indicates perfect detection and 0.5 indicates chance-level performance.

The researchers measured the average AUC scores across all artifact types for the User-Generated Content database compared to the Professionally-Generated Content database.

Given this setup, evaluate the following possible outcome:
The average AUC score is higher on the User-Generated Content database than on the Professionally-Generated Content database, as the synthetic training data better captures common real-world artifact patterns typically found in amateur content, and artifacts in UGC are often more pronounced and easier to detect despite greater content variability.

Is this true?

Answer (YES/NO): YES